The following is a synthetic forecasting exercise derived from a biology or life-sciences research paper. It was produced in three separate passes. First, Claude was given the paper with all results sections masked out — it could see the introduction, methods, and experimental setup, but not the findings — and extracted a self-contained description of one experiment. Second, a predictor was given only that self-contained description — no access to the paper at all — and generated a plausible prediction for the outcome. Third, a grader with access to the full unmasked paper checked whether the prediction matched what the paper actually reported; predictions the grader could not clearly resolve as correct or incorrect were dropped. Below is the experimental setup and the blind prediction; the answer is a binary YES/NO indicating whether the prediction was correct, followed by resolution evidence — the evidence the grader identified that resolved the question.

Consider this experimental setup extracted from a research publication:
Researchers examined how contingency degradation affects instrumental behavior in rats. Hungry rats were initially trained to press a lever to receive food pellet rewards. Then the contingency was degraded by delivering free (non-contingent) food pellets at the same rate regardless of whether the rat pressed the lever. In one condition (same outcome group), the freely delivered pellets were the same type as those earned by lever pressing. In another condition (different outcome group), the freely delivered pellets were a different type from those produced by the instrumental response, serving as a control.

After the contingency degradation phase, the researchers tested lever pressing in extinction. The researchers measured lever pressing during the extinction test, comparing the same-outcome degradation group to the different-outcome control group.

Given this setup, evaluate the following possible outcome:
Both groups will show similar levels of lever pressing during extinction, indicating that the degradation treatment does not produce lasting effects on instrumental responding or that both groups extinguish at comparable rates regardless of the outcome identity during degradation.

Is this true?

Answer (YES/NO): NO